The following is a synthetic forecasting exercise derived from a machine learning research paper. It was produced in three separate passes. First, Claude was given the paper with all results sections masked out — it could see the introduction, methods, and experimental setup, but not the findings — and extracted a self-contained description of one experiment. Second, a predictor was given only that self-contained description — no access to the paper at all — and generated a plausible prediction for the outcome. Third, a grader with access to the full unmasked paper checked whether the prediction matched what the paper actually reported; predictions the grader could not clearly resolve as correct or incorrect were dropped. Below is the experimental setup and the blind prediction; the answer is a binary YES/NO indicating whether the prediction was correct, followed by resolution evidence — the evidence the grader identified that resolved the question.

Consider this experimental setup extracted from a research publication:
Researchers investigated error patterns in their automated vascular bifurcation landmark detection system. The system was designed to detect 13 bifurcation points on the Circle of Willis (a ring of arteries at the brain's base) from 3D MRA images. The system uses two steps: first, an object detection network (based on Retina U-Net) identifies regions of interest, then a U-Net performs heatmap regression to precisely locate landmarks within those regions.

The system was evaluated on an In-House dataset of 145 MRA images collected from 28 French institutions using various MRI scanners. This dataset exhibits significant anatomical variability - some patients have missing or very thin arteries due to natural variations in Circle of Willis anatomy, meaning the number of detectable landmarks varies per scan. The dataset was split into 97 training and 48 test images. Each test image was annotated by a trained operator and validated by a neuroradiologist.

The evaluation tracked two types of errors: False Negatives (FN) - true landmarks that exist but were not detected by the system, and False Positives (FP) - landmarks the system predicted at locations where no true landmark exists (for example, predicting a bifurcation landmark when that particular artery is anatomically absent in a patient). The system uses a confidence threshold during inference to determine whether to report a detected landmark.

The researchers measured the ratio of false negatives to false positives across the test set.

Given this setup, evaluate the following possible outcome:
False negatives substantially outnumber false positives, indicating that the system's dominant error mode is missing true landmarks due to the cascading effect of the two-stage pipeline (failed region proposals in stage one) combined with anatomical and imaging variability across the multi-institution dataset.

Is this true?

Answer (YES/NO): NO